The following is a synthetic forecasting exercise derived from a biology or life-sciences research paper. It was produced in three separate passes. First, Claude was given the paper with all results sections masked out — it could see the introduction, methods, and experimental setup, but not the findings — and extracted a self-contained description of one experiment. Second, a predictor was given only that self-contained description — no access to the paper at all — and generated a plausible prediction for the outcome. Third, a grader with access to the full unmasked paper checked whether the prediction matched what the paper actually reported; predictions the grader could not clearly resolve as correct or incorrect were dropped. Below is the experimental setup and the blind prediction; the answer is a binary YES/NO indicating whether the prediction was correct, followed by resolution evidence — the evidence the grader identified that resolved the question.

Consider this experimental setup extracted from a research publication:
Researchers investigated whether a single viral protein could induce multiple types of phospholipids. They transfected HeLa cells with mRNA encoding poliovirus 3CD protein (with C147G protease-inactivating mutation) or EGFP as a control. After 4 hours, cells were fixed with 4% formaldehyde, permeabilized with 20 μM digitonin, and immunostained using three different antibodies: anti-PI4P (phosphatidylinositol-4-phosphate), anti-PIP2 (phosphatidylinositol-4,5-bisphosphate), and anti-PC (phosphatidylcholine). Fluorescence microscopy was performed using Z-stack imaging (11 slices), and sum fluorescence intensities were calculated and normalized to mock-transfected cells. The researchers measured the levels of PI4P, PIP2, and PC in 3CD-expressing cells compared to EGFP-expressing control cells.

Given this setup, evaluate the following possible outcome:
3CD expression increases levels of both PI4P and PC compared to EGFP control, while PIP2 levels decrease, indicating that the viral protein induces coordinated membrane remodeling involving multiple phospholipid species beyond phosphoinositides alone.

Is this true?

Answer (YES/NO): NO